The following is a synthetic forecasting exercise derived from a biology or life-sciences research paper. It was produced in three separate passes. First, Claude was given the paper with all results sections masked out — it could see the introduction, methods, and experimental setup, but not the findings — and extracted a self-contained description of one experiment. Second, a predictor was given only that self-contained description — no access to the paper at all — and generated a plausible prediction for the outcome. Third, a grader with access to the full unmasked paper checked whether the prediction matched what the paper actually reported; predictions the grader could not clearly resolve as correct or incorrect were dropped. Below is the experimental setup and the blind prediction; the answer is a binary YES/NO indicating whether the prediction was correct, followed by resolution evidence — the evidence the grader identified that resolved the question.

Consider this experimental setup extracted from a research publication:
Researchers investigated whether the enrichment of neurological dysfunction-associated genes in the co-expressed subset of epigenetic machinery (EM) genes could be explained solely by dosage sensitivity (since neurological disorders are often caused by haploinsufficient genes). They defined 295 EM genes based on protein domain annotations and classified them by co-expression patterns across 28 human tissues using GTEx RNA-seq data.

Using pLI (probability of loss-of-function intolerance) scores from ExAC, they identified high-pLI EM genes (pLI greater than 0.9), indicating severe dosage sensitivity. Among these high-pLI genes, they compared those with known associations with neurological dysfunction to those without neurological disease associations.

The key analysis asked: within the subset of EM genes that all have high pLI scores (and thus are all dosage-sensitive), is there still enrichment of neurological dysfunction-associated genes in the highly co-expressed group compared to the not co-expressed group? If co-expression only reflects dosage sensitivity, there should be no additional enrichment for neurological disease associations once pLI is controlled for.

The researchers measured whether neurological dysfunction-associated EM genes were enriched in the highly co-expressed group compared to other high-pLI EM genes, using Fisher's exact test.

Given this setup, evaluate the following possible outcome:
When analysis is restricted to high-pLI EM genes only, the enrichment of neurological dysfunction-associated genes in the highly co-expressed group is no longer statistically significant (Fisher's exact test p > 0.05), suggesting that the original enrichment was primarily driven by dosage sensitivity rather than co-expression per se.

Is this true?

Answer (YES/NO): NO